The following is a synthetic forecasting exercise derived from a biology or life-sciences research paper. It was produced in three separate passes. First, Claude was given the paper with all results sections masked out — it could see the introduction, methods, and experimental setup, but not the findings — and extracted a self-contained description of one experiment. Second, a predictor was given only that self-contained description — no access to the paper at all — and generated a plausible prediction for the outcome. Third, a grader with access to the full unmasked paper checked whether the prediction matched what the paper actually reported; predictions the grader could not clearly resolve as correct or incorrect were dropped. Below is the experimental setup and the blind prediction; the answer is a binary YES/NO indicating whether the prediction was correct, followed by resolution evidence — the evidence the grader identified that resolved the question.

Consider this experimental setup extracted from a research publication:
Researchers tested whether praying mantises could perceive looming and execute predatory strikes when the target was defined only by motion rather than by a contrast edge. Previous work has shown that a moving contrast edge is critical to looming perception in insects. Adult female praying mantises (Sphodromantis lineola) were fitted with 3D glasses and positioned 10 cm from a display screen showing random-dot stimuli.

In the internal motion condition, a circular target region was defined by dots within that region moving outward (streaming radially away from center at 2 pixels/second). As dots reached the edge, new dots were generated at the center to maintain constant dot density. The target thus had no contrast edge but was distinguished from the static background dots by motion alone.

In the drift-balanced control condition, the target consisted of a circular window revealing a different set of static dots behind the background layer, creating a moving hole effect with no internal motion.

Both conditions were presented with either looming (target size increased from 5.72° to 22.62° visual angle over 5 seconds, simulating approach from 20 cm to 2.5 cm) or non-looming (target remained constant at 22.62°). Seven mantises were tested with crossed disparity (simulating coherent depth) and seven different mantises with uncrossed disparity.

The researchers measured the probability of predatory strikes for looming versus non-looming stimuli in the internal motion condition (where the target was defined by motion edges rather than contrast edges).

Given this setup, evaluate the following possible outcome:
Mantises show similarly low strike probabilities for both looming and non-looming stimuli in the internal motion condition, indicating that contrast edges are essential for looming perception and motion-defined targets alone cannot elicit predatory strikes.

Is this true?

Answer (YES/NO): NO